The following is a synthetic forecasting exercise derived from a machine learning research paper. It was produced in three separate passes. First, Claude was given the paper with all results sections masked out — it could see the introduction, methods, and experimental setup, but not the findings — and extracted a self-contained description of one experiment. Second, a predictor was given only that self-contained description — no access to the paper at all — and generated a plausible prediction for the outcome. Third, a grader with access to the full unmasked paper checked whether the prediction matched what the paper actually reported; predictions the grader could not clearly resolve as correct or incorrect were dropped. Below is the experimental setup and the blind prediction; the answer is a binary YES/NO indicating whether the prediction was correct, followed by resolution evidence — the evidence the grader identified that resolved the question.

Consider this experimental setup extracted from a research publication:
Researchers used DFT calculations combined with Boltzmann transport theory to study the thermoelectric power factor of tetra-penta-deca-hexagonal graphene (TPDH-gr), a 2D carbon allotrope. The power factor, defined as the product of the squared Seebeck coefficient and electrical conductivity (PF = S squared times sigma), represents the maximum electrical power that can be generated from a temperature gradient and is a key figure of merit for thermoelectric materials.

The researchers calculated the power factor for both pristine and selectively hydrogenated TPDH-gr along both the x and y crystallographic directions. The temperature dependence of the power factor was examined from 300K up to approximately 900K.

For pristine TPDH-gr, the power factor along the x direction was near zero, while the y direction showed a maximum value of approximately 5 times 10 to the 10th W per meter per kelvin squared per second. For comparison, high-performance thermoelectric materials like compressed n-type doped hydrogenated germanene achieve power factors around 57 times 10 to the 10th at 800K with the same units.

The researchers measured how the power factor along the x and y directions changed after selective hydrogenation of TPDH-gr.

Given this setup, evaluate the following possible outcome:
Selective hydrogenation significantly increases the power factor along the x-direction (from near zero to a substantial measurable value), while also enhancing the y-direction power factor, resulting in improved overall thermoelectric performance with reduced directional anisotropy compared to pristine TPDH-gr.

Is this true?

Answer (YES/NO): NO